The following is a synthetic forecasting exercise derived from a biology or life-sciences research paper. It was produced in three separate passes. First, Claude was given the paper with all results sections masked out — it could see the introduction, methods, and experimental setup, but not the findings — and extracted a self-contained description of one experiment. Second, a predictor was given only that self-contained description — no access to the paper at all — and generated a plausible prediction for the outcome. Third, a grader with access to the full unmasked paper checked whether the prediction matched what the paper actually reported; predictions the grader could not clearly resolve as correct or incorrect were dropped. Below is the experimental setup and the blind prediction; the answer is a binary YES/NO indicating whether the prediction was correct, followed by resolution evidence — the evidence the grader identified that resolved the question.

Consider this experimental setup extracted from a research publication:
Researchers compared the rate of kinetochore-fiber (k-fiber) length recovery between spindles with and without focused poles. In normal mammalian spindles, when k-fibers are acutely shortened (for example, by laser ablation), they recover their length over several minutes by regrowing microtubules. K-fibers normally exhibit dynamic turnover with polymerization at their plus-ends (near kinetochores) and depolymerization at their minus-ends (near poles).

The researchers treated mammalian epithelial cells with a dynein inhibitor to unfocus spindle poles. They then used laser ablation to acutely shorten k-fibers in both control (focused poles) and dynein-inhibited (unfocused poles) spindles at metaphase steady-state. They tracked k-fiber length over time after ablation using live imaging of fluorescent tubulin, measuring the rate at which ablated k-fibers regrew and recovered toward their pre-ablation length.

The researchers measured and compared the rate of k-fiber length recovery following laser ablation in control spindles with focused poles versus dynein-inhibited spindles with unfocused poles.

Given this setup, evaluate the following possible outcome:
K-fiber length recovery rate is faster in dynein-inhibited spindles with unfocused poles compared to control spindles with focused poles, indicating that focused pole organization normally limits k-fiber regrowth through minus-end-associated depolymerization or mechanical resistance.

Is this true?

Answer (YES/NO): NO